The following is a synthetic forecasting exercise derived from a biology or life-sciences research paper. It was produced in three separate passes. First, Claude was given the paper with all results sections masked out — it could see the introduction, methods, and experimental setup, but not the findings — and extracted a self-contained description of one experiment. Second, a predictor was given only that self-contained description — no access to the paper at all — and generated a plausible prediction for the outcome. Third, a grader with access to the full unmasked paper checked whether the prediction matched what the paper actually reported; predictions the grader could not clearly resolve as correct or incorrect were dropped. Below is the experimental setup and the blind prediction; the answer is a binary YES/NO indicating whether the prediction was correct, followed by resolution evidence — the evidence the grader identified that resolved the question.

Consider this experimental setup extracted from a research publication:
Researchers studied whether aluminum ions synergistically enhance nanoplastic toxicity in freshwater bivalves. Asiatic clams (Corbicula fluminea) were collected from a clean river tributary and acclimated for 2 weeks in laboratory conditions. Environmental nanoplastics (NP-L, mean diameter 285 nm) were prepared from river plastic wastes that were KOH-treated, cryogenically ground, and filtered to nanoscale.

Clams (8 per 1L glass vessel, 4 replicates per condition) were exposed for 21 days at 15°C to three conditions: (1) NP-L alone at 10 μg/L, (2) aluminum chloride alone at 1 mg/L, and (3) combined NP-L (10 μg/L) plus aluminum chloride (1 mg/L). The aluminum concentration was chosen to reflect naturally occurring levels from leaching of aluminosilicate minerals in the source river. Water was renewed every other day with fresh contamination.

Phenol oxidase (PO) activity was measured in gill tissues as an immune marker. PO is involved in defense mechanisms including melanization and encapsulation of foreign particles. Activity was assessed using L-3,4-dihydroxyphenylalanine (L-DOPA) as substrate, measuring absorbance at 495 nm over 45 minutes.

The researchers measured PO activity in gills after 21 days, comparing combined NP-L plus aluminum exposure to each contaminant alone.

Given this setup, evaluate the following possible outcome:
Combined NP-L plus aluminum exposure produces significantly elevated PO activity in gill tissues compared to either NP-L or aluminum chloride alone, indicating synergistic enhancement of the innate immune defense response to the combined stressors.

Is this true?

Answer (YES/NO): NO